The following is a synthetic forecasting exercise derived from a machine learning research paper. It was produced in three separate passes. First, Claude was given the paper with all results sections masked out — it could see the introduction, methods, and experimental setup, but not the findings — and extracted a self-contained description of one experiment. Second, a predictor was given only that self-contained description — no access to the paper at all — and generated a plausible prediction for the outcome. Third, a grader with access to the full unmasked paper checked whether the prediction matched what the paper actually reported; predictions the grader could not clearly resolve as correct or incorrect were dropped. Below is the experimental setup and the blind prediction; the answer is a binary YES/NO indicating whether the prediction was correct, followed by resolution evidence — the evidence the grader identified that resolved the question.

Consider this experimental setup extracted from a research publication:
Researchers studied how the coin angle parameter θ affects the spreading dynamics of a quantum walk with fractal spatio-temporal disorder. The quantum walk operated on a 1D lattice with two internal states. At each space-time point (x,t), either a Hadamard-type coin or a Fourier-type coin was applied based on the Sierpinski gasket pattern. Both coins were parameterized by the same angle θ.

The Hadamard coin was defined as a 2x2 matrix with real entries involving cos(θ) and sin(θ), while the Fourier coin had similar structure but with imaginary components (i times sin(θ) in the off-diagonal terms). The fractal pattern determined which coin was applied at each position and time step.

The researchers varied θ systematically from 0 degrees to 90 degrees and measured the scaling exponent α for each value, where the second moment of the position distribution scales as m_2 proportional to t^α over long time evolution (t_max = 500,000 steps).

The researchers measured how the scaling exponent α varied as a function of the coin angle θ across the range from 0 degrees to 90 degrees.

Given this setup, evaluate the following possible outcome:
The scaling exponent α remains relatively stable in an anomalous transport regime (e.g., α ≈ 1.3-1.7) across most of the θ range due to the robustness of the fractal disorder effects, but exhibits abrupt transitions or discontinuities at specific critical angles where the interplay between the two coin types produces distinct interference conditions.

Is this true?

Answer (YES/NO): NO